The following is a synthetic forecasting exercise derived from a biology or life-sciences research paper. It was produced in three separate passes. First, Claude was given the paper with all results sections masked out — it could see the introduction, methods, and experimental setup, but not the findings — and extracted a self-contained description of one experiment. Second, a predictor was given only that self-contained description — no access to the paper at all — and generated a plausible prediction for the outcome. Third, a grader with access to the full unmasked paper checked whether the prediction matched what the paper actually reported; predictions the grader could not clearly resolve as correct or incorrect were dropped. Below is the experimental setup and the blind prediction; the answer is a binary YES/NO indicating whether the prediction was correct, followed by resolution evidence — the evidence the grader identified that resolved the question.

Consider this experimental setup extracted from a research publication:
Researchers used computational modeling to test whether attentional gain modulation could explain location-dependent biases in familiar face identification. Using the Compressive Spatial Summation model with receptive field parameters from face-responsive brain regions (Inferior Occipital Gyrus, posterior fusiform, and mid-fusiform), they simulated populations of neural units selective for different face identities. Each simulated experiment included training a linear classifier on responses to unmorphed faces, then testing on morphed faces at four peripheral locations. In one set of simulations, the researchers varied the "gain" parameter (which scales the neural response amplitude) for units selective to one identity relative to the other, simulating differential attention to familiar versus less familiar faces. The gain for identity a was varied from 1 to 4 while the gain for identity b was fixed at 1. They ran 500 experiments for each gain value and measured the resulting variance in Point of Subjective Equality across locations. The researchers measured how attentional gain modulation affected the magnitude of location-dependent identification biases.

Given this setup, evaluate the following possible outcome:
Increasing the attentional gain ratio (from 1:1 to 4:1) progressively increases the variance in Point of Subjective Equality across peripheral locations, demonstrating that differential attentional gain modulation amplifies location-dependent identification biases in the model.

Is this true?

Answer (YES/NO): NO